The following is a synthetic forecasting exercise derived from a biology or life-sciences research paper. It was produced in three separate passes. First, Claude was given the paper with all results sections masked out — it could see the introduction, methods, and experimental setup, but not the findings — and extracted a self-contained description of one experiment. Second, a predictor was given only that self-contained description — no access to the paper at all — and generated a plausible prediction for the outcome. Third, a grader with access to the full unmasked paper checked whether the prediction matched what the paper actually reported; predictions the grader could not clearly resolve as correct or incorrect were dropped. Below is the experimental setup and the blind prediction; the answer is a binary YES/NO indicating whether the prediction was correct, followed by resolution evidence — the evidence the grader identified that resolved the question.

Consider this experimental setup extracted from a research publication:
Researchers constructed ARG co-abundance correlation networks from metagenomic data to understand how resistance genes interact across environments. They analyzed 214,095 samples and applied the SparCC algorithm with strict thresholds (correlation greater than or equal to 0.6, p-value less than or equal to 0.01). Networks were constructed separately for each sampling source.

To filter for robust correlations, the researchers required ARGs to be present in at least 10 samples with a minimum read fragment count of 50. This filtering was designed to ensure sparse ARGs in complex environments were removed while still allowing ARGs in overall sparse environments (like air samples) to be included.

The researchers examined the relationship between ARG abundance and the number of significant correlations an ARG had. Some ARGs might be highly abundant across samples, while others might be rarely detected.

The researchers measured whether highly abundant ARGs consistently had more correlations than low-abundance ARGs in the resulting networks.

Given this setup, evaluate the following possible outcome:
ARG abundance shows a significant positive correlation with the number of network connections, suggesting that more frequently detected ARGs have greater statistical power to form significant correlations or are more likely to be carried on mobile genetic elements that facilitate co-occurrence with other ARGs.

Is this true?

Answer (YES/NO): NO